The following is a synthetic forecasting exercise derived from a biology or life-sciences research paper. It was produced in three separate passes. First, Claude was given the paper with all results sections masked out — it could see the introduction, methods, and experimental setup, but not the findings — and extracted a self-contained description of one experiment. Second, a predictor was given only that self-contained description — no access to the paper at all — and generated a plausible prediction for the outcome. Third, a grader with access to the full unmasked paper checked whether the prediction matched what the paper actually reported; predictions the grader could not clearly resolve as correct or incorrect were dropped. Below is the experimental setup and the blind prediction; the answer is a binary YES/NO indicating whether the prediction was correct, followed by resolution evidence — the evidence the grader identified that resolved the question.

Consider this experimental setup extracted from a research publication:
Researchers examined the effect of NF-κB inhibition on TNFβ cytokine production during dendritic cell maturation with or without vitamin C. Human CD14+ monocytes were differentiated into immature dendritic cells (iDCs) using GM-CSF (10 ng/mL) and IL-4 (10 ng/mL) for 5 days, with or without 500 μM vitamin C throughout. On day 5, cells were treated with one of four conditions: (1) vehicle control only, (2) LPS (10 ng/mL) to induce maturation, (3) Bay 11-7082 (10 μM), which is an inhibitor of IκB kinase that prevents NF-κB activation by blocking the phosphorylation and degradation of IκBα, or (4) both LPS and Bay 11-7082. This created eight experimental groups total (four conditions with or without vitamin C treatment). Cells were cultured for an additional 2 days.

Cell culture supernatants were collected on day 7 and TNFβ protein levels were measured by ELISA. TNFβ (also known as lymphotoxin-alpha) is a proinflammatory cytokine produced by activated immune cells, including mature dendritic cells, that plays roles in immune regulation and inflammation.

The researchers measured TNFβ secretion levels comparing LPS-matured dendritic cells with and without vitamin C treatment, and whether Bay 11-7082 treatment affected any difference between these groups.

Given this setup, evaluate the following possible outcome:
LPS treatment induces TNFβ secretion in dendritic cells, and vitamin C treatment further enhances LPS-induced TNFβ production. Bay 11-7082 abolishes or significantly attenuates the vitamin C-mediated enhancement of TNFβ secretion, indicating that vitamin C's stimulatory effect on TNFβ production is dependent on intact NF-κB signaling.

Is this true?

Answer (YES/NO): YES